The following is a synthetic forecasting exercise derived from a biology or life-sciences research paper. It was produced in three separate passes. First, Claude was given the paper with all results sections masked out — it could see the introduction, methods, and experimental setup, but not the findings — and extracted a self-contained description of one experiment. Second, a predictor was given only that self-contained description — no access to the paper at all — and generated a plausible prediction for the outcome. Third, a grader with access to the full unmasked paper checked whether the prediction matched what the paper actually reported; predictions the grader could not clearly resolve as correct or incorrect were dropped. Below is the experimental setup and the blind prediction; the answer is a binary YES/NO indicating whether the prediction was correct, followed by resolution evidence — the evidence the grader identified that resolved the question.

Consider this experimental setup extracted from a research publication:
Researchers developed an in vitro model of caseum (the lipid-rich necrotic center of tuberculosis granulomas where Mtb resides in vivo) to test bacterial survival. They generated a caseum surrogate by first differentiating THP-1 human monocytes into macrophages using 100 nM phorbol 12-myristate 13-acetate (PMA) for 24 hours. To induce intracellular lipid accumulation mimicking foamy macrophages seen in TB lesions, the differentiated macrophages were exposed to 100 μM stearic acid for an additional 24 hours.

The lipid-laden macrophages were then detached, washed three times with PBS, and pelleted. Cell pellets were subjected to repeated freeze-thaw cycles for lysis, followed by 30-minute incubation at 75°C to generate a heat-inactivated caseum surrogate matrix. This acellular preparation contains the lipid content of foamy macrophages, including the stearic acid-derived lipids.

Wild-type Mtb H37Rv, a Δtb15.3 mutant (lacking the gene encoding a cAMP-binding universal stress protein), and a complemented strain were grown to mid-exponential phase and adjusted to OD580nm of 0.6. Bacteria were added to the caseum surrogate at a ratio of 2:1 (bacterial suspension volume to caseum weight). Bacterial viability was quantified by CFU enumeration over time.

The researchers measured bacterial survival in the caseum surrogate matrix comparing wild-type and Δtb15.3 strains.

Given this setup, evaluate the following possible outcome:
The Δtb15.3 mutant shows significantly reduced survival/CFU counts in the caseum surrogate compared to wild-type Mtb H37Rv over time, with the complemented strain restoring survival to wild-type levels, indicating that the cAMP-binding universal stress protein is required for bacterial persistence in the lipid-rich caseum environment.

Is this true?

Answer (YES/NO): YES